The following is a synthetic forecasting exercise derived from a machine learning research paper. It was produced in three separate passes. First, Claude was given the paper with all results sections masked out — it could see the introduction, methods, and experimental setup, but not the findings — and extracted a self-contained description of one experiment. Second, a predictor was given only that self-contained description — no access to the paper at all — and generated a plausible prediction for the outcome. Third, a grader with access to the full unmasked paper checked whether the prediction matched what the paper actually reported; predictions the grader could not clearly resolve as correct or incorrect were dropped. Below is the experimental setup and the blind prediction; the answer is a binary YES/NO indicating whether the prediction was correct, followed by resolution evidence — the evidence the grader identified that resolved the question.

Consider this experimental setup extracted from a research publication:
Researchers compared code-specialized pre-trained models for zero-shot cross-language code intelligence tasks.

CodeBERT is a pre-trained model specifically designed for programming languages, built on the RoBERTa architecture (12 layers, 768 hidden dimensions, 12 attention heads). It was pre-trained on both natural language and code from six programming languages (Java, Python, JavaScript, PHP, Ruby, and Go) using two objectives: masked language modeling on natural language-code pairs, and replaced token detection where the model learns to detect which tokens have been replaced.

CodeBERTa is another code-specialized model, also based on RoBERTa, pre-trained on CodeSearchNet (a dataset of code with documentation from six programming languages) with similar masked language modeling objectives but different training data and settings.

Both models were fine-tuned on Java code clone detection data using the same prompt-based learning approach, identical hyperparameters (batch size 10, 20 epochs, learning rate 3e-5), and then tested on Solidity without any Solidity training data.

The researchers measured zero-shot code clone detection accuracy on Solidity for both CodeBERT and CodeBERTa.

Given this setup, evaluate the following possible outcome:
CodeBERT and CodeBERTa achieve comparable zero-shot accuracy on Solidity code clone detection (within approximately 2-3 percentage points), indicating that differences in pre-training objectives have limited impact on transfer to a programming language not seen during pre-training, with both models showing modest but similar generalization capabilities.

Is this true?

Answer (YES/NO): NO